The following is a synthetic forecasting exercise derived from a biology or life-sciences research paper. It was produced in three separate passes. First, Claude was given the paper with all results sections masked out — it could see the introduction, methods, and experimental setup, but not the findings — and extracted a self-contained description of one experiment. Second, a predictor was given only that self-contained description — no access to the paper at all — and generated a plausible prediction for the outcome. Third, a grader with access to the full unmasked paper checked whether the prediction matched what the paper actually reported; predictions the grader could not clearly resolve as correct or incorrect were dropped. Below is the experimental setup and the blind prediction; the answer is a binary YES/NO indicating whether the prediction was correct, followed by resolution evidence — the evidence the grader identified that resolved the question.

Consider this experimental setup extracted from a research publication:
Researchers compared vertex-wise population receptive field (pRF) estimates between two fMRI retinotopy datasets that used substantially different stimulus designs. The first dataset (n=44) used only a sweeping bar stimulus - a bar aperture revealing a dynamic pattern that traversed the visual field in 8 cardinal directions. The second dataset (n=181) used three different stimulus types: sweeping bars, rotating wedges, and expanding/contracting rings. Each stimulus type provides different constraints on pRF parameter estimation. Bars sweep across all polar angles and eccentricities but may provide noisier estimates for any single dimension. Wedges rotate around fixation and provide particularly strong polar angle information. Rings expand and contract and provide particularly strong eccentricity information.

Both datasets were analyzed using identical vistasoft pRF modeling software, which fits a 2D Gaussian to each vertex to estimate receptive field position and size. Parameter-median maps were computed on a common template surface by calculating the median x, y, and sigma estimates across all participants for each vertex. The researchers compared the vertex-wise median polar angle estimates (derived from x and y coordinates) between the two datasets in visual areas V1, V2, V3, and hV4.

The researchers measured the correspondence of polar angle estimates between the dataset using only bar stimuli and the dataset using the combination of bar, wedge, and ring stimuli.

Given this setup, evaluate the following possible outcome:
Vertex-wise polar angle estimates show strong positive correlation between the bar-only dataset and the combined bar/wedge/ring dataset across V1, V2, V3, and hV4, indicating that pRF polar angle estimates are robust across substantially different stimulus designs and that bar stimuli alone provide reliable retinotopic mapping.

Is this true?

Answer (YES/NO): YES